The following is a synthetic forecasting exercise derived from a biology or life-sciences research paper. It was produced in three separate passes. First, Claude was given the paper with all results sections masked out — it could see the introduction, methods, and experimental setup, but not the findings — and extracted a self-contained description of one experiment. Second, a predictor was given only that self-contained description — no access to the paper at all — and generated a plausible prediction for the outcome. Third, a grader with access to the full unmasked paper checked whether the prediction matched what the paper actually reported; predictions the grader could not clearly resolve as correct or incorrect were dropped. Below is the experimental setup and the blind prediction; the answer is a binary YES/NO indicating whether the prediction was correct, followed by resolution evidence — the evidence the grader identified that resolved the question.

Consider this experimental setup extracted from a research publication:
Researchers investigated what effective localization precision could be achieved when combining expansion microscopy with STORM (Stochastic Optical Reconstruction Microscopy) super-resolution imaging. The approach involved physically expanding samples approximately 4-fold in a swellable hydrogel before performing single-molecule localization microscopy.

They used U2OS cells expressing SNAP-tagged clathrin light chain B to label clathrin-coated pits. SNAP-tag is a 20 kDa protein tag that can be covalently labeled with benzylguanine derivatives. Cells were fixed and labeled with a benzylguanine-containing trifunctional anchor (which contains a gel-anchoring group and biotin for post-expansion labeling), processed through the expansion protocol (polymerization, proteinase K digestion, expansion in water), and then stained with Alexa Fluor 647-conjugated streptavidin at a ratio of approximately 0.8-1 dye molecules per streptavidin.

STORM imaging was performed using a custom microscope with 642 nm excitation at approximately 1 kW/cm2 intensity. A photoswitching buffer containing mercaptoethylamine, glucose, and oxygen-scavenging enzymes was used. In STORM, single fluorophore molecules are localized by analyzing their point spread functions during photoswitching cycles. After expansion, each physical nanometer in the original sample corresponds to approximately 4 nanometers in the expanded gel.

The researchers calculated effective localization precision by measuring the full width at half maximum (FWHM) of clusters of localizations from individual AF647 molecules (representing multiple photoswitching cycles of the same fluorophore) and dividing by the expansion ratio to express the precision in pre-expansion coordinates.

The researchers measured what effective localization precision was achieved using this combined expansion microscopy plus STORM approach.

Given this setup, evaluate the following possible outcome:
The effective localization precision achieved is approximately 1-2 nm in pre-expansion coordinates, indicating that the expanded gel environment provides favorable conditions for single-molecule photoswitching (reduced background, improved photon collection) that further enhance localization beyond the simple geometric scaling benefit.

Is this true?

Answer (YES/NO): NO